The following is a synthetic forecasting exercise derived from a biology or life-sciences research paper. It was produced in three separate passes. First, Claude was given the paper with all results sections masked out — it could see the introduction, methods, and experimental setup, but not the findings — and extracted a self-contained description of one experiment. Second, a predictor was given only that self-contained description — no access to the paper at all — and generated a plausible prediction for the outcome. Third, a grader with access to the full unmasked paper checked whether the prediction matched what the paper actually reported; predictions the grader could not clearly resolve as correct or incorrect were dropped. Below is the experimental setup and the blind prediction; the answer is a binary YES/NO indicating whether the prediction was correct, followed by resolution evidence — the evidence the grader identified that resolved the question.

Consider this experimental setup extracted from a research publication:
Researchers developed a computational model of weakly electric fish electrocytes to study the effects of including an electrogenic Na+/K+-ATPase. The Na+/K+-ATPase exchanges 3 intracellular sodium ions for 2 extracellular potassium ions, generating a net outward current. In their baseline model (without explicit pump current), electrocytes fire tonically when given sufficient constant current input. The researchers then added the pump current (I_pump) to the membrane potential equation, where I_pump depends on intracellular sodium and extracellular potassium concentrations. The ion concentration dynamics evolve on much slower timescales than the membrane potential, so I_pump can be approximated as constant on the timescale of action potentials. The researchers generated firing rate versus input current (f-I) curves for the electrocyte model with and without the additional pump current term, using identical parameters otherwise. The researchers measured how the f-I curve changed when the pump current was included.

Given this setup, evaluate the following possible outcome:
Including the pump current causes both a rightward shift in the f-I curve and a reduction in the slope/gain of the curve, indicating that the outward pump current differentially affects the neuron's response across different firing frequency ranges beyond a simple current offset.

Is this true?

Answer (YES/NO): NO